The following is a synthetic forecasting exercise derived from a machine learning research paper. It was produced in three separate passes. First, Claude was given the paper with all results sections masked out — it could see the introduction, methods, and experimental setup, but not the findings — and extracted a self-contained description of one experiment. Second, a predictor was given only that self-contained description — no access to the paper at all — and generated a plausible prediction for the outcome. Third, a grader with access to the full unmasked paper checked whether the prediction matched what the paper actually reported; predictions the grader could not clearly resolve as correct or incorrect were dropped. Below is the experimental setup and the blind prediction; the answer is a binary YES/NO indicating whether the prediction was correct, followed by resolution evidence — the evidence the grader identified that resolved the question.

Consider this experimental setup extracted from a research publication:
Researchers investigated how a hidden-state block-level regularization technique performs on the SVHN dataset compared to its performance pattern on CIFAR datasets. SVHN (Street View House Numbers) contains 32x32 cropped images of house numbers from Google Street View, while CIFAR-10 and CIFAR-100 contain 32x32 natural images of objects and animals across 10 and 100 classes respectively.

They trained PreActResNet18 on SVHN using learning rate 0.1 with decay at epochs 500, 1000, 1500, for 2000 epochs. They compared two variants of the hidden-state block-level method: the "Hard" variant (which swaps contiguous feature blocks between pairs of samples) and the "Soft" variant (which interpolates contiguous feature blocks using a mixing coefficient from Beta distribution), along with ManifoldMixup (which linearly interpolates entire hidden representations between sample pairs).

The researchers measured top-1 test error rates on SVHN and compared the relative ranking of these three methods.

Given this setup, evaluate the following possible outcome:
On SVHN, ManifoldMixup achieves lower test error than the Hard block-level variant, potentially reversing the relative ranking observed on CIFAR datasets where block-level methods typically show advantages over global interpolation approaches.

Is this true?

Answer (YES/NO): NO